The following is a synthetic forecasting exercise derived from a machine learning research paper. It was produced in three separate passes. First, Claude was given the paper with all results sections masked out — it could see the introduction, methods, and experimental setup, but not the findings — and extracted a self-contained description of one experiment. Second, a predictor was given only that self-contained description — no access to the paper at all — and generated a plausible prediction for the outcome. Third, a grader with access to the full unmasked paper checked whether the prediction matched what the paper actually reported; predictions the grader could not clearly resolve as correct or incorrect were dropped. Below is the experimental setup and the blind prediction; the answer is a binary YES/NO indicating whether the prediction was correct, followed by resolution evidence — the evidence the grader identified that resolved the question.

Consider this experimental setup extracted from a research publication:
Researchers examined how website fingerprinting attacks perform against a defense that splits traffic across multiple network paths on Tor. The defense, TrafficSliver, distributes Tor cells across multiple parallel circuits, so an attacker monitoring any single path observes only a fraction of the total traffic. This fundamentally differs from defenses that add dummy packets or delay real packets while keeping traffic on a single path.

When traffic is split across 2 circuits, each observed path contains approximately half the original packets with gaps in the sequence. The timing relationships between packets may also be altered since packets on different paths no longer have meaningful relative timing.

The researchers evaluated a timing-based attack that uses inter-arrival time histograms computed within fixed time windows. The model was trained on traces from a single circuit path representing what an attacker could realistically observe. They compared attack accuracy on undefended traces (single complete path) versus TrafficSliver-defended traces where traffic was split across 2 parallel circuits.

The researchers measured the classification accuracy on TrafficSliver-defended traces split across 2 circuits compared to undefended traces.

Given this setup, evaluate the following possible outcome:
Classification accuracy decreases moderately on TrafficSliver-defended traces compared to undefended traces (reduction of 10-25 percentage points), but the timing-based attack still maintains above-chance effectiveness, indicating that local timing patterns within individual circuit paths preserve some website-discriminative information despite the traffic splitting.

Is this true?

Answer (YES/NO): NO